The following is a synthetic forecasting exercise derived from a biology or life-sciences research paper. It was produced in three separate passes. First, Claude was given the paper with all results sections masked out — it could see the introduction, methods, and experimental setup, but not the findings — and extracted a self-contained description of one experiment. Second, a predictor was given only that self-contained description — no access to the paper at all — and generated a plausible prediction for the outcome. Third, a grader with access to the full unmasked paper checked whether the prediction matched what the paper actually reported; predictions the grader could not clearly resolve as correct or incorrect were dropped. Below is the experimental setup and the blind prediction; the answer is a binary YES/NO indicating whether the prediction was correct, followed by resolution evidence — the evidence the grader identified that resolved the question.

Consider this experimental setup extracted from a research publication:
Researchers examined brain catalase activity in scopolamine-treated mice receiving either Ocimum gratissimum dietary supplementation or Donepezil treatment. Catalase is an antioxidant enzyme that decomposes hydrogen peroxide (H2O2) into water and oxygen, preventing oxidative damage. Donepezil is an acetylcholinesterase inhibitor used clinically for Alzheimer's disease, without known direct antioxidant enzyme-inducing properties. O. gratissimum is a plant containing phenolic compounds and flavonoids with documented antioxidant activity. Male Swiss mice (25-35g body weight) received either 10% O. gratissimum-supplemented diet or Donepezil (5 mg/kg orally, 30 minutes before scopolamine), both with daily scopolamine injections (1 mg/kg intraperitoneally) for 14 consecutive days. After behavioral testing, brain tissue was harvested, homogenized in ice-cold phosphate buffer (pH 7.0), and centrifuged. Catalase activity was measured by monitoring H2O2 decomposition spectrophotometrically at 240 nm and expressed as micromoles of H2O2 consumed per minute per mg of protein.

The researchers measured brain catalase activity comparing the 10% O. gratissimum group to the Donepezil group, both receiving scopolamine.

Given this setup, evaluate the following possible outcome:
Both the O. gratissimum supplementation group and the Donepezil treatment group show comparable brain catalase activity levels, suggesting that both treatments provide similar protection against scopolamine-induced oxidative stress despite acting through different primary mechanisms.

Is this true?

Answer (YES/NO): YES